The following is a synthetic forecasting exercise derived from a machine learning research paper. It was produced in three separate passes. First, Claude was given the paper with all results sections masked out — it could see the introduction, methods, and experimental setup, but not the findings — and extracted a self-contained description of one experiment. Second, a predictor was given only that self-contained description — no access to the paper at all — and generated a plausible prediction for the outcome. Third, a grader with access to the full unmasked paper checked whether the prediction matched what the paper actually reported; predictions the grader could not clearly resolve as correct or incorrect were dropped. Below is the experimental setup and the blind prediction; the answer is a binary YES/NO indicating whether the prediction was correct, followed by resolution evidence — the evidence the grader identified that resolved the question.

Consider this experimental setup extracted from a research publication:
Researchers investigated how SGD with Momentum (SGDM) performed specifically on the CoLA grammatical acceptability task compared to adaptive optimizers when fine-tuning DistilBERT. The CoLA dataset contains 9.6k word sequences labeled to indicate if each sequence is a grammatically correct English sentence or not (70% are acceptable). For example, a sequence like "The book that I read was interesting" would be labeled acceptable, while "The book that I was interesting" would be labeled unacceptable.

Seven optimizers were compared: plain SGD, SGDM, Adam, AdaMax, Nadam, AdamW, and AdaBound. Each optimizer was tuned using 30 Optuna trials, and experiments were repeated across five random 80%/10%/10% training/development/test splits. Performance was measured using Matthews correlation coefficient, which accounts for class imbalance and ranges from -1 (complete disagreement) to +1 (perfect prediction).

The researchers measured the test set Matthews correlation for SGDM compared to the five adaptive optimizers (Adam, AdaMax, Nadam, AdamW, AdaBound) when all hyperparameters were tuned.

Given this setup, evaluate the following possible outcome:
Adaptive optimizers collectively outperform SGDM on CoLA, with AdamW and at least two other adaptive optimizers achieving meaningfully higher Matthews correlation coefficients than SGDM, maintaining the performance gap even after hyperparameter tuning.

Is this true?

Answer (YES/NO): YES